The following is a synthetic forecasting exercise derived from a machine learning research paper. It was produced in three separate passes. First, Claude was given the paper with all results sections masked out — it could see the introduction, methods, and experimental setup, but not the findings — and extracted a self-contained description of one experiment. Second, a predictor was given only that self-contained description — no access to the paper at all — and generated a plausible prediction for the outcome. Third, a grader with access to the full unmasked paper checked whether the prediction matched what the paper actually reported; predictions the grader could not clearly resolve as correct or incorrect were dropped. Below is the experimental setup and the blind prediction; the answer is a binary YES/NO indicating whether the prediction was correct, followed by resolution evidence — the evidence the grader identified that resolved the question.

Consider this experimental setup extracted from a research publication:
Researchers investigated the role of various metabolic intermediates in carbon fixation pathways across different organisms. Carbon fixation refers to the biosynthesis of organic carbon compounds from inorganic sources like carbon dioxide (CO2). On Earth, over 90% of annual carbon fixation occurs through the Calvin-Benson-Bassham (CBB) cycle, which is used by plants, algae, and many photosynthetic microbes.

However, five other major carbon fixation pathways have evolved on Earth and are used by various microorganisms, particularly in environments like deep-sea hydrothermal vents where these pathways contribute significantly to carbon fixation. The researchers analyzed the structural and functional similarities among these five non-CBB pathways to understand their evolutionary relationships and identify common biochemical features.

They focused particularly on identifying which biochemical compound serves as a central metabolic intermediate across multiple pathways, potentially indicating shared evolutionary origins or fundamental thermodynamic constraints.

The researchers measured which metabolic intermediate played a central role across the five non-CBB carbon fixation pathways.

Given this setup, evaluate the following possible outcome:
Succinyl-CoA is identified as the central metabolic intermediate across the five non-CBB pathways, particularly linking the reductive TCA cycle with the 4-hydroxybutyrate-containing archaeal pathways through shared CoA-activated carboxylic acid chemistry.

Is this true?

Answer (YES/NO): NO